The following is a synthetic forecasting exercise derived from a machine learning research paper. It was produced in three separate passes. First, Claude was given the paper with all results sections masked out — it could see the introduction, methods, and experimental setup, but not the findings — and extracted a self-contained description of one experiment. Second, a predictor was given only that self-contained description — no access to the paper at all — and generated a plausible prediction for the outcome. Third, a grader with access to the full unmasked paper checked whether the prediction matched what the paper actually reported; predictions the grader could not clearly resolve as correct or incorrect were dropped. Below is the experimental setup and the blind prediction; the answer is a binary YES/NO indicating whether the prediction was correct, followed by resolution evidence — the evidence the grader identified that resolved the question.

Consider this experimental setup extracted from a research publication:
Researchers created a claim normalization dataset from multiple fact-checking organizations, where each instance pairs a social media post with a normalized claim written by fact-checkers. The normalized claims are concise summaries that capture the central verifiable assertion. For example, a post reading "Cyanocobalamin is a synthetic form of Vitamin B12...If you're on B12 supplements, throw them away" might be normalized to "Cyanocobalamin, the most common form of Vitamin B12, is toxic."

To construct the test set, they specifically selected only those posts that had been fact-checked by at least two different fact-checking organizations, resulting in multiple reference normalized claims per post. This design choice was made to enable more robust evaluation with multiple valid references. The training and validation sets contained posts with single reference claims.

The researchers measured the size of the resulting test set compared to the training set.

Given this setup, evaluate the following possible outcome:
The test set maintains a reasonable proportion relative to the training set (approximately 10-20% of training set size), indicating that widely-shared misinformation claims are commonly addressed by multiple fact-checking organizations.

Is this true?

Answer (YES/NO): NO